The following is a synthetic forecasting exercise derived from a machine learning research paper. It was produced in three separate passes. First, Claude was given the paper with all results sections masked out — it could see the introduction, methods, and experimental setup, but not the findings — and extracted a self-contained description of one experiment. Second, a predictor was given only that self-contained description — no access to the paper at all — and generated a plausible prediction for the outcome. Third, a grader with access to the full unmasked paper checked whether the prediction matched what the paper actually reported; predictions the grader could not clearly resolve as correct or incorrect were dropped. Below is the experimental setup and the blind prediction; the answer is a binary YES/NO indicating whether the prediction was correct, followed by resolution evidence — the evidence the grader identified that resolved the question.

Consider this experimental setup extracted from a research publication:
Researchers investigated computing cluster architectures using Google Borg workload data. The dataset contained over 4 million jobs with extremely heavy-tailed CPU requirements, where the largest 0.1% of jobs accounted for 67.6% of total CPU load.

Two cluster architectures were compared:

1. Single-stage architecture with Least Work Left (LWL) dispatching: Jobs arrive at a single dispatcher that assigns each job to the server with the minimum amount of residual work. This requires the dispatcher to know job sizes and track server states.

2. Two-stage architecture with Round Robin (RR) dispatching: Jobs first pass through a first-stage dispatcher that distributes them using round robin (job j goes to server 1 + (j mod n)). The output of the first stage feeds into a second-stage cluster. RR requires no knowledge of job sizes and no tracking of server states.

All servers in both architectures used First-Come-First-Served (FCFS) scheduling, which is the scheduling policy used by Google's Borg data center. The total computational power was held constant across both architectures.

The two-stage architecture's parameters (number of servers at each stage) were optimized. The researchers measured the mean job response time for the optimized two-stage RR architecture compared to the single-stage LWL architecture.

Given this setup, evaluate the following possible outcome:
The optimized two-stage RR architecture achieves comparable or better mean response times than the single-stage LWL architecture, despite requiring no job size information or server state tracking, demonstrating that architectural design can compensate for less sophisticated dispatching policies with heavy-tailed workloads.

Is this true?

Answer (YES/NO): YES